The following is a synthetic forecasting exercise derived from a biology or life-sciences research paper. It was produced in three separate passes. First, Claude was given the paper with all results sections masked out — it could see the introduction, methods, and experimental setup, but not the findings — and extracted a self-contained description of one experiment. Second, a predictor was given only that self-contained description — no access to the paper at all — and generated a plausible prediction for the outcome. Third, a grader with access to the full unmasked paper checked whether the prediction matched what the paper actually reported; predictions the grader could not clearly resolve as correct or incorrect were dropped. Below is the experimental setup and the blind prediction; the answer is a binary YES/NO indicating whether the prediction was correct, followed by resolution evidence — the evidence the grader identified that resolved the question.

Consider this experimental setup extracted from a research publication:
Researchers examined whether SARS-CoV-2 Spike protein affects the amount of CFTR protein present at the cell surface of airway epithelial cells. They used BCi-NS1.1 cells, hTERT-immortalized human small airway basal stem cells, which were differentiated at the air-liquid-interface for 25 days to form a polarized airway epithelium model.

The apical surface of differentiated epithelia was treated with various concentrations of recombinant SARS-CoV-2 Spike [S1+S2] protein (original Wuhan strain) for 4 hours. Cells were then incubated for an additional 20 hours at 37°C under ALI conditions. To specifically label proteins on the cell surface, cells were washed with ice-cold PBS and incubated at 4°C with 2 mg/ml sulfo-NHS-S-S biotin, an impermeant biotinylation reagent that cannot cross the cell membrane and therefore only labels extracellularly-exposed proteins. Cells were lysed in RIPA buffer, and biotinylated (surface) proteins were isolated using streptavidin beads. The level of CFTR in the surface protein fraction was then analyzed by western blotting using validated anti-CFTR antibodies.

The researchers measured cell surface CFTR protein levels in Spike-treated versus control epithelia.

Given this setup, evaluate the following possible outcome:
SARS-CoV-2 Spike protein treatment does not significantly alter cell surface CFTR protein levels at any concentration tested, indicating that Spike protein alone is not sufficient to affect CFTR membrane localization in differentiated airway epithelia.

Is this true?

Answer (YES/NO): NO